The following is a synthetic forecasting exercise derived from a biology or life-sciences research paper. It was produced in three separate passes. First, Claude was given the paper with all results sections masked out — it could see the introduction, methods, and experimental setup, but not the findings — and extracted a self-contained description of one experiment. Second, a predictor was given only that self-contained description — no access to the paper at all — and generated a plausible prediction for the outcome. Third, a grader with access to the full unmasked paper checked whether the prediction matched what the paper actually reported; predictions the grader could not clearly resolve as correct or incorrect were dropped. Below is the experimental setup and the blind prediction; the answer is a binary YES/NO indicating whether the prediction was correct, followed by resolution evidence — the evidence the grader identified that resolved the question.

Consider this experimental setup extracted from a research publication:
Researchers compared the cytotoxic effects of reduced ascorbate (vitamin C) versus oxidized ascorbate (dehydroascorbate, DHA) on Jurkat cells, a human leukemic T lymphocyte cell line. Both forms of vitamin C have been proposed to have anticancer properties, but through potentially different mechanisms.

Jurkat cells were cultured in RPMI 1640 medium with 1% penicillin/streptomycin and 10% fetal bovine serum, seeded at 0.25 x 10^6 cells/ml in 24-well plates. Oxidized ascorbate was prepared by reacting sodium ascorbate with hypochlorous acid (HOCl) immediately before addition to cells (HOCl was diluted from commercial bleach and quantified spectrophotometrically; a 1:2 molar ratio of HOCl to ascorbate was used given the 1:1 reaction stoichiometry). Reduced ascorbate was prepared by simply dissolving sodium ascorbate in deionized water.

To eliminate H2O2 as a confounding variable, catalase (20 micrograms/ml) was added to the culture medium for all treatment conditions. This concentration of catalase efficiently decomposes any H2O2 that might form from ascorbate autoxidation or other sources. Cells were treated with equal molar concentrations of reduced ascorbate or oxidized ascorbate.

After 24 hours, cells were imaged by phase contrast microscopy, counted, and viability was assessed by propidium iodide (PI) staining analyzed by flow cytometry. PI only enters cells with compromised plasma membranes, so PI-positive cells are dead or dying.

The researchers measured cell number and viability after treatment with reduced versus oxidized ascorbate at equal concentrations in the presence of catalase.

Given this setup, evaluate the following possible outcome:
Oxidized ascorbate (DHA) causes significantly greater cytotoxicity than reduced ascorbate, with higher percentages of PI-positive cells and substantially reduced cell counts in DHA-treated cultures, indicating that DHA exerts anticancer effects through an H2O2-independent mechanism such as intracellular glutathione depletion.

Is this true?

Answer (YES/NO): YES